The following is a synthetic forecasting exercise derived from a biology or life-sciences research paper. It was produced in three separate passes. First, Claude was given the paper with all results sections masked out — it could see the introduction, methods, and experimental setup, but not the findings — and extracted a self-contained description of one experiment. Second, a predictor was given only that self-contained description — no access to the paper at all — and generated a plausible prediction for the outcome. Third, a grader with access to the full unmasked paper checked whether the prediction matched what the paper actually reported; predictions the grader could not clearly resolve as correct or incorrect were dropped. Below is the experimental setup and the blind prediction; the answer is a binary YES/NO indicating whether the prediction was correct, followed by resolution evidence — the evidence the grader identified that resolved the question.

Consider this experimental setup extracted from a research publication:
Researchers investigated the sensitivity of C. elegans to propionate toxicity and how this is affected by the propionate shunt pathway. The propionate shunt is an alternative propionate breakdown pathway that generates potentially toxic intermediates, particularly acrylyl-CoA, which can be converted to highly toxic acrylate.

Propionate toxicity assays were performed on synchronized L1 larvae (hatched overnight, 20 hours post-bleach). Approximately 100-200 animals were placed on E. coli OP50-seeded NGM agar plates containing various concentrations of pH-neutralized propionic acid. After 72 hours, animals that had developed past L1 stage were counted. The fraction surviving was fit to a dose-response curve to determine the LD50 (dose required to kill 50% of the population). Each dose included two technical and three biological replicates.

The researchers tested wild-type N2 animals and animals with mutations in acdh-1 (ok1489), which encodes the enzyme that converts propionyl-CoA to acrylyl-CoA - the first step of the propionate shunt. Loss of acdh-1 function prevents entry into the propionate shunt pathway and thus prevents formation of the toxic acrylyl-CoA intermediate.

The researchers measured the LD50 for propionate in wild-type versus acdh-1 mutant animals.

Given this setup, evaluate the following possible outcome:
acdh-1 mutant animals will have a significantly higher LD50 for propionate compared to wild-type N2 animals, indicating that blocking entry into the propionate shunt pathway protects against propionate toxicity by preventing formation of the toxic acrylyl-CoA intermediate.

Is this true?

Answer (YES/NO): NO